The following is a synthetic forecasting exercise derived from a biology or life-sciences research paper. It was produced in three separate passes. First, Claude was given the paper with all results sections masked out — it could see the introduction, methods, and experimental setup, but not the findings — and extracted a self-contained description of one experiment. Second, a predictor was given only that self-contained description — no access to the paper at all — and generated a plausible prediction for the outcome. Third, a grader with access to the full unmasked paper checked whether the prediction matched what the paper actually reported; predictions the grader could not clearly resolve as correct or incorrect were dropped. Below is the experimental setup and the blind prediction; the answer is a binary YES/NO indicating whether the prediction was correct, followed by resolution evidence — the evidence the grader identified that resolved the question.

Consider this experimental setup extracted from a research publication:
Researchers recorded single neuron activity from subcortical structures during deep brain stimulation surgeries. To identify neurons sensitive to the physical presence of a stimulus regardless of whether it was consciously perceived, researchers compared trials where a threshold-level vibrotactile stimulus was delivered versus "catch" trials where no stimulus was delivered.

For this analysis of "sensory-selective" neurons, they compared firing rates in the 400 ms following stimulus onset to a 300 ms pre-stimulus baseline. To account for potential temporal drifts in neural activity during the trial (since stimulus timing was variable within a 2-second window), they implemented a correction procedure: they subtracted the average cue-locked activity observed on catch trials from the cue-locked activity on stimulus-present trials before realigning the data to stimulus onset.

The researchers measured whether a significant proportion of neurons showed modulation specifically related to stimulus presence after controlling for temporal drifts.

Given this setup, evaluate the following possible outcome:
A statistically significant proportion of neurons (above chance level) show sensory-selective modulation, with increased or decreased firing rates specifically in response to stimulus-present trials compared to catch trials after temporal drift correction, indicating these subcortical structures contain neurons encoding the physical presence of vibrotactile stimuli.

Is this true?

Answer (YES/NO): YES